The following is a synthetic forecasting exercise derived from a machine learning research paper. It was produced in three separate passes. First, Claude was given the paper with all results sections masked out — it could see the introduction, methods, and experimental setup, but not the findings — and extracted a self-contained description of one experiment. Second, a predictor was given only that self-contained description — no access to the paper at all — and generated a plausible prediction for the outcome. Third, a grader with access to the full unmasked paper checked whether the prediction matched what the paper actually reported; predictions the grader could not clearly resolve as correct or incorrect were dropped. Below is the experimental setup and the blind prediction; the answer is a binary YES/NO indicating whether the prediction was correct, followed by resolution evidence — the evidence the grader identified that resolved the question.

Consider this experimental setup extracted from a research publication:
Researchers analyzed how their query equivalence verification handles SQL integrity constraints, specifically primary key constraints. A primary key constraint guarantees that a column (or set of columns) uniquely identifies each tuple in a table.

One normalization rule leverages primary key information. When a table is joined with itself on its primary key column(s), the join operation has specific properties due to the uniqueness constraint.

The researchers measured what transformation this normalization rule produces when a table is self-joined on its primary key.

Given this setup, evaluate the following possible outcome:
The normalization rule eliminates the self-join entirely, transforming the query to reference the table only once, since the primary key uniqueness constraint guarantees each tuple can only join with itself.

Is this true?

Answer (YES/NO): YES